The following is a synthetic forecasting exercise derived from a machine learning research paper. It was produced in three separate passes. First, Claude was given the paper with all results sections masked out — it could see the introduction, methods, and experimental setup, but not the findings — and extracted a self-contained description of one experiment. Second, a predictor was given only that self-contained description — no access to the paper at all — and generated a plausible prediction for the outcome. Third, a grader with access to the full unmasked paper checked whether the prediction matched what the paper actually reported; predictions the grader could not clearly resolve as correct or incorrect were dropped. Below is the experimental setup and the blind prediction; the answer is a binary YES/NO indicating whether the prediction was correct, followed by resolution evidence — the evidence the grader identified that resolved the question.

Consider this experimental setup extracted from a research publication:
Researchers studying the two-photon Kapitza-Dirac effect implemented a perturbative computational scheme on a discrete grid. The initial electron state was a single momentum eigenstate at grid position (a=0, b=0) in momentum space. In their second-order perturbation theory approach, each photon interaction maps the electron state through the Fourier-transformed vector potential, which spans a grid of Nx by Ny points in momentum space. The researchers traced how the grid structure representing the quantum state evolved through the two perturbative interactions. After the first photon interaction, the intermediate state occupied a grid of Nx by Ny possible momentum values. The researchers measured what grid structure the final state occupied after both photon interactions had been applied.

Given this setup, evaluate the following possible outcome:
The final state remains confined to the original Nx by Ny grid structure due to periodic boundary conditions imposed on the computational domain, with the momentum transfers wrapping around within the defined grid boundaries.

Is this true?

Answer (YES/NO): NO